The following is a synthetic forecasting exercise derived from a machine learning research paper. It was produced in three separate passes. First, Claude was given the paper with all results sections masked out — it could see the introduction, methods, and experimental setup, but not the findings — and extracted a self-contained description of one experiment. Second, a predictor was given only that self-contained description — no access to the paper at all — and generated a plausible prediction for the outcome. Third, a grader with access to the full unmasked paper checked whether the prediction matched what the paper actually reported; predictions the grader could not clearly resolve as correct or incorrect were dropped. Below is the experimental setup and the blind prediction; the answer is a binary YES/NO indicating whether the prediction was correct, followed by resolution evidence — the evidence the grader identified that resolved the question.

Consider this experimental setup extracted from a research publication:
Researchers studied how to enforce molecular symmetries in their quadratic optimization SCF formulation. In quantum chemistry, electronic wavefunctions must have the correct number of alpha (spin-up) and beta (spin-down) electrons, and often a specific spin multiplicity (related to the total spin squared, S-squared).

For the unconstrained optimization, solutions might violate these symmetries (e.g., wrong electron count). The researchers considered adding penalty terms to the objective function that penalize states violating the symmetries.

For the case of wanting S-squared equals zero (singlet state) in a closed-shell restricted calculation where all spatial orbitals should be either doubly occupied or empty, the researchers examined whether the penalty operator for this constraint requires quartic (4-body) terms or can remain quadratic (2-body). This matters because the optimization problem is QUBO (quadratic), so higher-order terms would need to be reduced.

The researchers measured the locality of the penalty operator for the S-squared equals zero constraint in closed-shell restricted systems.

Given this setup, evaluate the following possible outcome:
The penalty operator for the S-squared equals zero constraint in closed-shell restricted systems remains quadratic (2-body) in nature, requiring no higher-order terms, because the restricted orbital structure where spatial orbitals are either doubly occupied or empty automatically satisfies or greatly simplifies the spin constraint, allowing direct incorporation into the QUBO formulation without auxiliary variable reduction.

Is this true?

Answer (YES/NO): YES